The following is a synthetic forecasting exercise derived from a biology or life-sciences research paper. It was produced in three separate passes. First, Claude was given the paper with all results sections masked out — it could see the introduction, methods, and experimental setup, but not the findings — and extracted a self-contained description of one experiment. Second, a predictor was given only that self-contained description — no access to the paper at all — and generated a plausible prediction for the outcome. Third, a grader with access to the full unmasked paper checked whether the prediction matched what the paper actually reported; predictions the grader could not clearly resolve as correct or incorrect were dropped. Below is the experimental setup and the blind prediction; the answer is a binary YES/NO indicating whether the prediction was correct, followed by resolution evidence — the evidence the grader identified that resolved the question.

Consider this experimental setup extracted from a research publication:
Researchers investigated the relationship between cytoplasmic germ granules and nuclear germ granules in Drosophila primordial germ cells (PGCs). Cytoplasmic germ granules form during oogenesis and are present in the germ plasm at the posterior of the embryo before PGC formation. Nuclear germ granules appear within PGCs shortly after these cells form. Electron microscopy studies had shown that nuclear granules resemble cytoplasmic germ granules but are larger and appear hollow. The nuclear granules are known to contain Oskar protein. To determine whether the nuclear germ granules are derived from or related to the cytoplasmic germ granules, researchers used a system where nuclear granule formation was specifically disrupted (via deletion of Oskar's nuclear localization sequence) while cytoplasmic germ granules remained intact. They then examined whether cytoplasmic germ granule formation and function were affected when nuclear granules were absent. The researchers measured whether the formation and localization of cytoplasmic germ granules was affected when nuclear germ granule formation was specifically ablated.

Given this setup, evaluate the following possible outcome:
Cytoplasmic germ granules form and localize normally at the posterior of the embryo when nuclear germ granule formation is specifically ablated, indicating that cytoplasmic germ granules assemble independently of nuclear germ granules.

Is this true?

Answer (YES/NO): YES